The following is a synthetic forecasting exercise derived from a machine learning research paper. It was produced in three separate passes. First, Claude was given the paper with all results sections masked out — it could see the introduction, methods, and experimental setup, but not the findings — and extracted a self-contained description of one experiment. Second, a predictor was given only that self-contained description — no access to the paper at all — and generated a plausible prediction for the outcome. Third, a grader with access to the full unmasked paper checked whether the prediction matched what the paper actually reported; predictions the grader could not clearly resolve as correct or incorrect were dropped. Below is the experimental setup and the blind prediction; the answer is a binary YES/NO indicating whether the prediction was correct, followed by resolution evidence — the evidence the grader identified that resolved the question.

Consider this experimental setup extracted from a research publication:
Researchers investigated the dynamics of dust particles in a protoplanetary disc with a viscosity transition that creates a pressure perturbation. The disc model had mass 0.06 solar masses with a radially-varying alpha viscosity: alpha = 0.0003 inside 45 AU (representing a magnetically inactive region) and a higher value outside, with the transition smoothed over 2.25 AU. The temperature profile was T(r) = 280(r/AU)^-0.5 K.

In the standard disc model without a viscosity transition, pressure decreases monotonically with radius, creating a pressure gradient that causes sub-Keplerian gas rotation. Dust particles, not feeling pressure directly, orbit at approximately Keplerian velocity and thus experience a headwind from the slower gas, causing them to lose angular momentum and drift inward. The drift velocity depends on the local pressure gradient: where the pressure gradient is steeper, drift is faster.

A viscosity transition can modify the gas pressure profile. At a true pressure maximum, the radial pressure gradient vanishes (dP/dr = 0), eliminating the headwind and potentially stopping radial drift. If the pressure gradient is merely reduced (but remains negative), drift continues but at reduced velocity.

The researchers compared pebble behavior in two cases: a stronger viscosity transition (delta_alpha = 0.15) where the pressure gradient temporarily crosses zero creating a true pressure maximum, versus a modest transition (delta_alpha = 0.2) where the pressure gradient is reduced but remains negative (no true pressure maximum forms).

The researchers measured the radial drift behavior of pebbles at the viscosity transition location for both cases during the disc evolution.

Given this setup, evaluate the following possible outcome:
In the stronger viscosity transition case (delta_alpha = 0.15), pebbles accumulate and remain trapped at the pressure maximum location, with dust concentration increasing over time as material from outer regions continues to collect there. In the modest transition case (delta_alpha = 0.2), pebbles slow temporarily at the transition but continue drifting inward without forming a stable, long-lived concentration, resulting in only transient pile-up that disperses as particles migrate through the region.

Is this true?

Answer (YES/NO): NO